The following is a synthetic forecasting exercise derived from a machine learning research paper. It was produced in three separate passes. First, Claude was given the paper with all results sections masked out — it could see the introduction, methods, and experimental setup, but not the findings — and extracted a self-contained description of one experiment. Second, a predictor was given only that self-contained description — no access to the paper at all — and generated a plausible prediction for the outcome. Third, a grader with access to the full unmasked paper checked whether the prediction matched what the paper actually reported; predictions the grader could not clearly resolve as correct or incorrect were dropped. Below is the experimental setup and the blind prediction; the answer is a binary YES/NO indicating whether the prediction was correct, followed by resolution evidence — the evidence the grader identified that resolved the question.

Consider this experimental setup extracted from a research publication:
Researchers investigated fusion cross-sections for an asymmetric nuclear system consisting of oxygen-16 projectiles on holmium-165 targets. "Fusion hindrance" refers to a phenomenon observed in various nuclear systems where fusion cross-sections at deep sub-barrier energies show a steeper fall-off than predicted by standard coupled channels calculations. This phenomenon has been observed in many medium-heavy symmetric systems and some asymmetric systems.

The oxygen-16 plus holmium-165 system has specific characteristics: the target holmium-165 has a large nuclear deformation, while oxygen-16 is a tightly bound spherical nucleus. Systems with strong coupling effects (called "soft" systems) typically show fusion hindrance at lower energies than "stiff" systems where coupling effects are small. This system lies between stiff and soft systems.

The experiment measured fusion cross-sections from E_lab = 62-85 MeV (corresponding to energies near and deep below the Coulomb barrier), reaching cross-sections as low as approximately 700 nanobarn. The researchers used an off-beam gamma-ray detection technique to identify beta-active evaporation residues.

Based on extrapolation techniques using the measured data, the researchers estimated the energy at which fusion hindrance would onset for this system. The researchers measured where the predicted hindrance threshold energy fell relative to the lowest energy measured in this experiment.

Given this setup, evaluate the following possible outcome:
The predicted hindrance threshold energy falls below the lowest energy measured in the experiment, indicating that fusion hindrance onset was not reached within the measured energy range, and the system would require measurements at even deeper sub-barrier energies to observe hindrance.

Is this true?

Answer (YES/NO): YES